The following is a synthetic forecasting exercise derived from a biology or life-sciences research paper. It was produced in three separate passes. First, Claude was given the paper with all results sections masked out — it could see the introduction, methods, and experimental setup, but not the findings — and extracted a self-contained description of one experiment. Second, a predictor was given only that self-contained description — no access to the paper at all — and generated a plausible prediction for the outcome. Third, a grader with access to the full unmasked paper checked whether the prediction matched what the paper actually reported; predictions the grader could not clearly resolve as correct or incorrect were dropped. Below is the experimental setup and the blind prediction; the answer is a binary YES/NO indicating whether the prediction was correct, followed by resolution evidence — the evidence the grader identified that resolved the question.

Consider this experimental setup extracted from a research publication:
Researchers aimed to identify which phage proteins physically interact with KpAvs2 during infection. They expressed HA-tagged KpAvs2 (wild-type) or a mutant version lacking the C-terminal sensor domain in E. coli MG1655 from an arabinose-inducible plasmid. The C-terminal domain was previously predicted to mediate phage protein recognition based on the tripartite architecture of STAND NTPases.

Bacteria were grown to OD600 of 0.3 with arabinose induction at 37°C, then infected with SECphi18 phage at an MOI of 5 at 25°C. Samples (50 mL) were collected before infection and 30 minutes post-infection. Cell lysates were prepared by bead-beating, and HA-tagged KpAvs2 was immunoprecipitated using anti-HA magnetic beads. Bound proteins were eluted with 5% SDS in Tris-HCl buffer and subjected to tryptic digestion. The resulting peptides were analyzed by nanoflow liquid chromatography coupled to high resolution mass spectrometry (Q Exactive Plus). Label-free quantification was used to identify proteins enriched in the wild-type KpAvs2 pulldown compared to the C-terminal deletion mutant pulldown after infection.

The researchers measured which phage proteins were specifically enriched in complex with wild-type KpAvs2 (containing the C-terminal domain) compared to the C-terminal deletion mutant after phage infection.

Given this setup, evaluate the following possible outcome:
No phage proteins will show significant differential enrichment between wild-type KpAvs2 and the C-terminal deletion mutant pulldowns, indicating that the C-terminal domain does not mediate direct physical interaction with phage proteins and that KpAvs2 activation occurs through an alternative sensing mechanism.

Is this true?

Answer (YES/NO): NO